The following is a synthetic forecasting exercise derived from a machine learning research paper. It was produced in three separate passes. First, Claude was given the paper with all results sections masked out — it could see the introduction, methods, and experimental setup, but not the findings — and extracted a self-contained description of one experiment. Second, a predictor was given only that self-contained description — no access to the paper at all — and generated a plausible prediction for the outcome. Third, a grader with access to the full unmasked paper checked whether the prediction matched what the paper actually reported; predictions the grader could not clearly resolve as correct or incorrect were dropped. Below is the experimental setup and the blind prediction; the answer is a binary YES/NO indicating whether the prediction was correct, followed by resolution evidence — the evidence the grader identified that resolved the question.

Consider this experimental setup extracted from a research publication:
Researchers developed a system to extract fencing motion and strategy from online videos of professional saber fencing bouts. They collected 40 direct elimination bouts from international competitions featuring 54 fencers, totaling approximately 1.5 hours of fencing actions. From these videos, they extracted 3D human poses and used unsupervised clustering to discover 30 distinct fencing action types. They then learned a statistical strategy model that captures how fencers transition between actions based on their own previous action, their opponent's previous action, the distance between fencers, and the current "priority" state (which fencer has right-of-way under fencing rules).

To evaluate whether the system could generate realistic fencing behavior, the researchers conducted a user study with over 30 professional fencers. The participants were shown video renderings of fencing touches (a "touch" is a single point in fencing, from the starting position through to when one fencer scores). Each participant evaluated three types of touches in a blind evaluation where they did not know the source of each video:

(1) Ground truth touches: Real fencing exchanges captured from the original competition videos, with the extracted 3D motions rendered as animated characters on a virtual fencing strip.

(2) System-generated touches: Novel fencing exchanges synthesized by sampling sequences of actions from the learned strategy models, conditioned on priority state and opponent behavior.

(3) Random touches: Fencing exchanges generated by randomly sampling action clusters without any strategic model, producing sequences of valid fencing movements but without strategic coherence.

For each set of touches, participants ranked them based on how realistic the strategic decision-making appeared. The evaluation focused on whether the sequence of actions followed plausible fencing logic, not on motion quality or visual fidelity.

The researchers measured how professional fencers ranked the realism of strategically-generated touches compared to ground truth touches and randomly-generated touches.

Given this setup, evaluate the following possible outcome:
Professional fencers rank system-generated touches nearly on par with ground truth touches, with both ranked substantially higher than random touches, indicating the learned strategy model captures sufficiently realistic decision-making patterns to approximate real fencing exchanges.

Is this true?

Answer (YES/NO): YES